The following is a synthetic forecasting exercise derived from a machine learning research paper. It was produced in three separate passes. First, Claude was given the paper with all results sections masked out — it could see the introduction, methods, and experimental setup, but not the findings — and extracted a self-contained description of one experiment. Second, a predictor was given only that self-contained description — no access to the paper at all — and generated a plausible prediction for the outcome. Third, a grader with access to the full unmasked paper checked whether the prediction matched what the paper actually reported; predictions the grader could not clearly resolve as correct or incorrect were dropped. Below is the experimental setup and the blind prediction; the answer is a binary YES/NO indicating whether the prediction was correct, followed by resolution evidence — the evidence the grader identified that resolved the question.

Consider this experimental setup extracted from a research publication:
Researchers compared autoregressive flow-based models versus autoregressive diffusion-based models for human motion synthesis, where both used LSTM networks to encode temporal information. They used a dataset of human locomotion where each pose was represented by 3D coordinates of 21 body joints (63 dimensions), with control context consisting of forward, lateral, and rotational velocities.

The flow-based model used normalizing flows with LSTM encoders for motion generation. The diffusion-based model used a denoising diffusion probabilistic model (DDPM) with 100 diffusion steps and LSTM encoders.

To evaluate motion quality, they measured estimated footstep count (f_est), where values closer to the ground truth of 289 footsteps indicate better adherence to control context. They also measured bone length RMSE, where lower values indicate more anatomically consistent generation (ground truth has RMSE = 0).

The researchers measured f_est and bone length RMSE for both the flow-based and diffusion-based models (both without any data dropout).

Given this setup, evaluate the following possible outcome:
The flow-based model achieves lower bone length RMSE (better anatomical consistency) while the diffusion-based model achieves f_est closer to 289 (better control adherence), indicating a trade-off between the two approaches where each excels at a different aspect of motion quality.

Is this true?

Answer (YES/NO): NO